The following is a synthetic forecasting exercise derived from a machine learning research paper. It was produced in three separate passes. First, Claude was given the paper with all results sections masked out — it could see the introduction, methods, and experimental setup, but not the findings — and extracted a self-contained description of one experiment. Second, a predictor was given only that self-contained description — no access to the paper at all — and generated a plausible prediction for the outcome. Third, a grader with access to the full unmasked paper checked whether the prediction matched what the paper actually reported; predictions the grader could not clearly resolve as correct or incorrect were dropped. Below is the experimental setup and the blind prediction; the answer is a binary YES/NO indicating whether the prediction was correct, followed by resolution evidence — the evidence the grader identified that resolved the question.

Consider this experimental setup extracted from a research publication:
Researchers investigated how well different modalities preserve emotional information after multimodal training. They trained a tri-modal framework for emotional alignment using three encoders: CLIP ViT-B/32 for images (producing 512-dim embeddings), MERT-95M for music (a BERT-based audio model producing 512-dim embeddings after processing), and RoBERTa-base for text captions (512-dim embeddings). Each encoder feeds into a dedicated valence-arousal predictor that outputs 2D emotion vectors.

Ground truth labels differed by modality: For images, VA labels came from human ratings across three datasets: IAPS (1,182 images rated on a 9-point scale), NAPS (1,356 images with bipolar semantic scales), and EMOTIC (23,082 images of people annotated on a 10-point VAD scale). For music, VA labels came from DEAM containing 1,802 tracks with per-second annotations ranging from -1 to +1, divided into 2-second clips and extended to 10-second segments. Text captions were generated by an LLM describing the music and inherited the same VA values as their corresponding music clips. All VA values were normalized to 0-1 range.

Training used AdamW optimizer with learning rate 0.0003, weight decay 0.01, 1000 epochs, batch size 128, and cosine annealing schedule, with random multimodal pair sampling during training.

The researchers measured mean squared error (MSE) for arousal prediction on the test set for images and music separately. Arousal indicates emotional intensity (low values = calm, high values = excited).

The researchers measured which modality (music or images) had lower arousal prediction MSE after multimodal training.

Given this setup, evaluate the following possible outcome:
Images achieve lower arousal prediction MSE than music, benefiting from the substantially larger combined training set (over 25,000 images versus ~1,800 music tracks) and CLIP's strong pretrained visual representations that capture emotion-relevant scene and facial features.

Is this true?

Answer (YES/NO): NO